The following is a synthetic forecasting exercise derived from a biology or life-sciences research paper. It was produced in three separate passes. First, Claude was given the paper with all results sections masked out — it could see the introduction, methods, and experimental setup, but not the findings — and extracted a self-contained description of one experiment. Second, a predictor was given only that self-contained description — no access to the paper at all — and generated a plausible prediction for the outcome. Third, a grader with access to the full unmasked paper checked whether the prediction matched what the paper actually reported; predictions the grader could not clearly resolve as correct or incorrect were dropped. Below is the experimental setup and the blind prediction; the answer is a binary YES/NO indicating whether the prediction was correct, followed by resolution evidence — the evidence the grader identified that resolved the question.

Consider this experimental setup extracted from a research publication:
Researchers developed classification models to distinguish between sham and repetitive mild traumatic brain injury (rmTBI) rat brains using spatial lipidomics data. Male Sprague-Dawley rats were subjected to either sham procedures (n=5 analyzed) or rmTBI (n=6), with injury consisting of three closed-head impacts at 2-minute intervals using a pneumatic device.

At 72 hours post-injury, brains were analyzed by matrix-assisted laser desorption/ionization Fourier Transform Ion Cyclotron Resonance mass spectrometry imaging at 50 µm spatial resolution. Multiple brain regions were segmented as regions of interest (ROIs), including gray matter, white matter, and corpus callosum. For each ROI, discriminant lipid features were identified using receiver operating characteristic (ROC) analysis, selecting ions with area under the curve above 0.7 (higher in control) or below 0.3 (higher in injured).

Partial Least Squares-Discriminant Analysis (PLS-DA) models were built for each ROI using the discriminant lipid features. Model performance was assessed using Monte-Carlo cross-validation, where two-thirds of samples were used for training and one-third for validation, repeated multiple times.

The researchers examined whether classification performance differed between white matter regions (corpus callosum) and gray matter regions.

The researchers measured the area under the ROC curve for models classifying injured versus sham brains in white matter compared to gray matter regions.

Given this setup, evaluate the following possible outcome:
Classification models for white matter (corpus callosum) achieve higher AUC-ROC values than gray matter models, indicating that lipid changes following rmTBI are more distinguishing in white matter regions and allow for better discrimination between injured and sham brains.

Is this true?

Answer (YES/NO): NO